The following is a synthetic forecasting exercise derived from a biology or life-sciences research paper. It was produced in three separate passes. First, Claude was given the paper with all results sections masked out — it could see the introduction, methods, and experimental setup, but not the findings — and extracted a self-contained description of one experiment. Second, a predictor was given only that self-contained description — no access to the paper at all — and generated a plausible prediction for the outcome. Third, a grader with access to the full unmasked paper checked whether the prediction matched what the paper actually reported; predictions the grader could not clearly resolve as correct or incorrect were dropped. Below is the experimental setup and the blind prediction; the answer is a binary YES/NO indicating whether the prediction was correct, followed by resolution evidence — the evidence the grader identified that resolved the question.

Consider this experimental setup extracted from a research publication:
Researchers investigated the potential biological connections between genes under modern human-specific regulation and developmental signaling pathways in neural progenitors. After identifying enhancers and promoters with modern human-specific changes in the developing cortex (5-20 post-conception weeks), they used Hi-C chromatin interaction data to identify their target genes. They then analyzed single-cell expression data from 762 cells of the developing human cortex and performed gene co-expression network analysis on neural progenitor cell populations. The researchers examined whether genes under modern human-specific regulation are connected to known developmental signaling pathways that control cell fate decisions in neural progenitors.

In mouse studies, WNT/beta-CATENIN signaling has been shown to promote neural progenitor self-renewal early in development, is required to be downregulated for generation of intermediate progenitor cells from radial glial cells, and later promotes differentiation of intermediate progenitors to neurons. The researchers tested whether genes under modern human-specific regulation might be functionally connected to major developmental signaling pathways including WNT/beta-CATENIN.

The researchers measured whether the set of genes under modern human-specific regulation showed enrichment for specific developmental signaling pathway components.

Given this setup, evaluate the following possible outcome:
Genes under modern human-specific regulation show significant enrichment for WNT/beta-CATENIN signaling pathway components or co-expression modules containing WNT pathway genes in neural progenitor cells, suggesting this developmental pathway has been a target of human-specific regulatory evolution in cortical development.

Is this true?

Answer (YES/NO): YES